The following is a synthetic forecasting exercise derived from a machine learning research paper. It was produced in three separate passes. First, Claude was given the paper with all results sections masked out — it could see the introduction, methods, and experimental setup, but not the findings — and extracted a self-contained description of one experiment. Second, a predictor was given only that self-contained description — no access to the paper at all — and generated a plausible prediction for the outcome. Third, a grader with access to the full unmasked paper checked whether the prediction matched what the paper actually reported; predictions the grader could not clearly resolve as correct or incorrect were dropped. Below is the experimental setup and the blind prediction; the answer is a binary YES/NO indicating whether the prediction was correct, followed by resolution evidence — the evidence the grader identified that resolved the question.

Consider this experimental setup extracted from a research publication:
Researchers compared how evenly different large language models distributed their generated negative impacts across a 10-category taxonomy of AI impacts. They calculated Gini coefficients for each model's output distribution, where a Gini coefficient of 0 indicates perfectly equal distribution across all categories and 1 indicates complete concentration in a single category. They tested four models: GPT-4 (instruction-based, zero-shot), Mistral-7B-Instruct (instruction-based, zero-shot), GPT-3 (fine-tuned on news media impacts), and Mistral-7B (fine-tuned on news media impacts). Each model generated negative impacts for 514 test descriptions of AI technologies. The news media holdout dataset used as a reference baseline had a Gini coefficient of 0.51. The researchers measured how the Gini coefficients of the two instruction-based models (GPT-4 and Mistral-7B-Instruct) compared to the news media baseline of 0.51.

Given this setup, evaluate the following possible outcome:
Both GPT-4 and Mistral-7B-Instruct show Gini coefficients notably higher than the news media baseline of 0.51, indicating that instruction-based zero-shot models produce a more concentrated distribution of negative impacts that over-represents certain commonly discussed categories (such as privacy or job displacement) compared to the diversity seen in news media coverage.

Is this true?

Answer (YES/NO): NO